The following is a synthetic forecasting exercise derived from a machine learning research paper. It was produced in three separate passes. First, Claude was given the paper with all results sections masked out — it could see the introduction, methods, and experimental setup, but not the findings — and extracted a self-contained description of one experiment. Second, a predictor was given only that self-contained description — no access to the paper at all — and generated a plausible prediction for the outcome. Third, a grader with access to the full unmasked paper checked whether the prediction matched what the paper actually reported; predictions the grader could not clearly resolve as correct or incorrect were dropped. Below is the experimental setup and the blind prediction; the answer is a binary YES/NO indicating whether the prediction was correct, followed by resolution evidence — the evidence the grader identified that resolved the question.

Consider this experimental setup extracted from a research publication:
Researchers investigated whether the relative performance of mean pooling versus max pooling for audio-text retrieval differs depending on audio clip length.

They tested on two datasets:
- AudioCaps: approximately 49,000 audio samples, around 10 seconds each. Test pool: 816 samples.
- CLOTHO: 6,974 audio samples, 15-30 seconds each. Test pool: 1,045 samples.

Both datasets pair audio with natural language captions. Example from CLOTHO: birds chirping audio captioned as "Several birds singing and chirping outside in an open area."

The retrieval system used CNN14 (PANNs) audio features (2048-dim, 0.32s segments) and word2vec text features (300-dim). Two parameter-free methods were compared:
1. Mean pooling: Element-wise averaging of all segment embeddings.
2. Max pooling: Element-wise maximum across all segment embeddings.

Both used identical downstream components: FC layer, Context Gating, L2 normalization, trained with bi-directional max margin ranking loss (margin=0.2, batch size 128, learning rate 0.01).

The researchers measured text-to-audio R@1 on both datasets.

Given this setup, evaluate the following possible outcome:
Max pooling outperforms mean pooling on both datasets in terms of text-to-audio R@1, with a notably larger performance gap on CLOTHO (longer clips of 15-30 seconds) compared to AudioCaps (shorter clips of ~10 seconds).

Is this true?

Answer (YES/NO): NO